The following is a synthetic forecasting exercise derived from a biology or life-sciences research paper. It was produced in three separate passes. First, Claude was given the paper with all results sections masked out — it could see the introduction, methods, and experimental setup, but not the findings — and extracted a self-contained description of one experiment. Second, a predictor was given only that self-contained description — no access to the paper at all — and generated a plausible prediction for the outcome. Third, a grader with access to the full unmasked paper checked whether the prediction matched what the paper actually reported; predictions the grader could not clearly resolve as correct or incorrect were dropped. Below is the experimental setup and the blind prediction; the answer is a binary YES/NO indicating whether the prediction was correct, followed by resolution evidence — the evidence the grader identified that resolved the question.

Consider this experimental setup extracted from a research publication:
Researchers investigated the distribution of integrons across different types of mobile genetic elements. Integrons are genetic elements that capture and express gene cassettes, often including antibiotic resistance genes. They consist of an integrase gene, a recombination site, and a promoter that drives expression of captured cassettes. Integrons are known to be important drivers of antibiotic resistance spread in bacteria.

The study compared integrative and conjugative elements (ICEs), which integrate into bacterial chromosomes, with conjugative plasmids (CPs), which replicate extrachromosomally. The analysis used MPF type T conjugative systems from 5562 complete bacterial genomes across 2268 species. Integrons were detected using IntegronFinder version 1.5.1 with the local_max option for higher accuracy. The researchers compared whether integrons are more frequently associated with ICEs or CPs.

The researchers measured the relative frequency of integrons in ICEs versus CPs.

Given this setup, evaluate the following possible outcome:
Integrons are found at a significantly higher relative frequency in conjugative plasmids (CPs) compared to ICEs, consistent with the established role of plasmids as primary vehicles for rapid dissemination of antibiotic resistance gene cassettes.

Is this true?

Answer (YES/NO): YES